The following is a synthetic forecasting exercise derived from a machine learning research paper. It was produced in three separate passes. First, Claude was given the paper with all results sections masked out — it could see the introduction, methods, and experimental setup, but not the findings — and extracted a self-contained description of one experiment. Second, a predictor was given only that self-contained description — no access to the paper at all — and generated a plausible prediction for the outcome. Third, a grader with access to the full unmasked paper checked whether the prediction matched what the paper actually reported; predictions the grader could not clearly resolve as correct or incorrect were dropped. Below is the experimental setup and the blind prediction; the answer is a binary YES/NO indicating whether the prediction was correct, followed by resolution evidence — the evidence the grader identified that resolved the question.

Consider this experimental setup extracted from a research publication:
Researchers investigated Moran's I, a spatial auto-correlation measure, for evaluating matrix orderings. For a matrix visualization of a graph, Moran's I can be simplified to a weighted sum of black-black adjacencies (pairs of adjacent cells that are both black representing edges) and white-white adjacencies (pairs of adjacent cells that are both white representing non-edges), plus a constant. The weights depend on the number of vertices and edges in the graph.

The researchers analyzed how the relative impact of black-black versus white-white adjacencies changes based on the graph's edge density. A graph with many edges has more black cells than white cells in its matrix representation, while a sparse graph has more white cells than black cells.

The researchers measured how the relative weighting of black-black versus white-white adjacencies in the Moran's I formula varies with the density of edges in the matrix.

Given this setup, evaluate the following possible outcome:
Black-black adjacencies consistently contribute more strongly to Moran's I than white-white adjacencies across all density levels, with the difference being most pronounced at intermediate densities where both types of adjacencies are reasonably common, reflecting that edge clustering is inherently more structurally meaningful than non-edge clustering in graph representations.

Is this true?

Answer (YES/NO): NO